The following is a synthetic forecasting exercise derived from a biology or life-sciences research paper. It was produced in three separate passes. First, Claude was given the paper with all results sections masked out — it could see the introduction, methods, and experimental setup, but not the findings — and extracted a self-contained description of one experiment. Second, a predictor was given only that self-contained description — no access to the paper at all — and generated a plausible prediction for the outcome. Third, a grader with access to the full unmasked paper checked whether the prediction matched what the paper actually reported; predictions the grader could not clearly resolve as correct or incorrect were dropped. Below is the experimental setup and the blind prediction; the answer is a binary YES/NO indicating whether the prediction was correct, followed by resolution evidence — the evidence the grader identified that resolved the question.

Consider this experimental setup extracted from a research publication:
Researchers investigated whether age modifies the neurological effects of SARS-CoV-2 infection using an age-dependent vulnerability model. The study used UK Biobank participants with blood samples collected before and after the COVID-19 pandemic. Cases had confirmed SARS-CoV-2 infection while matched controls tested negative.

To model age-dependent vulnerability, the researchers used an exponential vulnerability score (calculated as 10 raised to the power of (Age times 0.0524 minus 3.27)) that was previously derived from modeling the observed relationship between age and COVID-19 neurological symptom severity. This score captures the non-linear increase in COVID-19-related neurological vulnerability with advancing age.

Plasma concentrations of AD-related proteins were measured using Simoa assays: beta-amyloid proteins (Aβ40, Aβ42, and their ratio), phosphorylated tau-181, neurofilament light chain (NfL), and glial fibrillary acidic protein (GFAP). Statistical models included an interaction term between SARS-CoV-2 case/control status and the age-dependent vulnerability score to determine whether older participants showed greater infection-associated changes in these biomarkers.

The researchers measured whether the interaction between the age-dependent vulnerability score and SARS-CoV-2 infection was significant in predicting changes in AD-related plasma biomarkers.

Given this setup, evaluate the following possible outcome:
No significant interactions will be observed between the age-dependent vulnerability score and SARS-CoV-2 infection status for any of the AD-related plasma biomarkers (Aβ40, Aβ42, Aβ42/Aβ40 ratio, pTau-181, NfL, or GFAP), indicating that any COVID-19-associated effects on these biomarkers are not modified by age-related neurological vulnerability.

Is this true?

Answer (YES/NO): NO